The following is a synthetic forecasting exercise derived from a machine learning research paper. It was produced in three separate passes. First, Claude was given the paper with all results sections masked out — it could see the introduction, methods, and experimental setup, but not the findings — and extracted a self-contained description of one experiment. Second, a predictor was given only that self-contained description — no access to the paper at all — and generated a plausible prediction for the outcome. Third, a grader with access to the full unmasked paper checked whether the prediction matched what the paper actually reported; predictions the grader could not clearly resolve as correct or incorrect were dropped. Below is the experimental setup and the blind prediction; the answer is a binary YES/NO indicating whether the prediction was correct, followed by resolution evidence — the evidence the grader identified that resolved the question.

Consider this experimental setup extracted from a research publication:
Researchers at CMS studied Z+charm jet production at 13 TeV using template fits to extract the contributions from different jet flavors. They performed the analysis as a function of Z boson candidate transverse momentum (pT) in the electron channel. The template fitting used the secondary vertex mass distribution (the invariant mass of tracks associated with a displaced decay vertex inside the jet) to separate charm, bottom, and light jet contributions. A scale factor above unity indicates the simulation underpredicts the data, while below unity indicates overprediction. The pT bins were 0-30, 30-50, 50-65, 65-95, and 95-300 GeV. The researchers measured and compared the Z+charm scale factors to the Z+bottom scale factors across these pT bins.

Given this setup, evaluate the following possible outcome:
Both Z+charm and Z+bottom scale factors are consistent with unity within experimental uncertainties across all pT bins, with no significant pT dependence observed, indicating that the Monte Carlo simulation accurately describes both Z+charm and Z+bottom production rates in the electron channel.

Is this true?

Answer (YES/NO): NO